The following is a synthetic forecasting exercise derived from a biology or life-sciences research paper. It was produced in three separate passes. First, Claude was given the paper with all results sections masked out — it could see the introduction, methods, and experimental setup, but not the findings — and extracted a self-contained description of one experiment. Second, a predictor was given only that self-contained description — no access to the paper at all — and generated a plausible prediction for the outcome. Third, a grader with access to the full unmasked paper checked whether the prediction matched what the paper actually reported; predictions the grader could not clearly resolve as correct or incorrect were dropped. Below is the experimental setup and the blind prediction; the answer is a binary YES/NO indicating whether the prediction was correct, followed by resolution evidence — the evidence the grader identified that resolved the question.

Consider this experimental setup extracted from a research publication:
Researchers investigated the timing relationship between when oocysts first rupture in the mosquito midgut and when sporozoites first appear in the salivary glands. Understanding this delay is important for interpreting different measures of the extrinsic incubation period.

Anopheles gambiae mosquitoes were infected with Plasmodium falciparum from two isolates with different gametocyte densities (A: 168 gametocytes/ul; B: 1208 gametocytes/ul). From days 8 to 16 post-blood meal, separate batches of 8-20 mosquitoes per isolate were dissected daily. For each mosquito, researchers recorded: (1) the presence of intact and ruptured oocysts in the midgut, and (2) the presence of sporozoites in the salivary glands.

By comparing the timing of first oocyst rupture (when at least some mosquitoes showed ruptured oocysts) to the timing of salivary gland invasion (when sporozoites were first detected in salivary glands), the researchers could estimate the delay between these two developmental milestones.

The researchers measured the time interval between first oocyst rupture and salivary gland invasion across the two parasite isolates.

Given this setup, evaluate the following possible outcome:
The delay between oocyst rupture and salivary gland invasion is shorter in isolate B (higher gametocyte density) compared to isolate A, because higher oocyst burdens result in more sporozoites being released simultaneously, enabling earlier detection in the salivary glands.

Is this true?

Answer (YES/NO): NO